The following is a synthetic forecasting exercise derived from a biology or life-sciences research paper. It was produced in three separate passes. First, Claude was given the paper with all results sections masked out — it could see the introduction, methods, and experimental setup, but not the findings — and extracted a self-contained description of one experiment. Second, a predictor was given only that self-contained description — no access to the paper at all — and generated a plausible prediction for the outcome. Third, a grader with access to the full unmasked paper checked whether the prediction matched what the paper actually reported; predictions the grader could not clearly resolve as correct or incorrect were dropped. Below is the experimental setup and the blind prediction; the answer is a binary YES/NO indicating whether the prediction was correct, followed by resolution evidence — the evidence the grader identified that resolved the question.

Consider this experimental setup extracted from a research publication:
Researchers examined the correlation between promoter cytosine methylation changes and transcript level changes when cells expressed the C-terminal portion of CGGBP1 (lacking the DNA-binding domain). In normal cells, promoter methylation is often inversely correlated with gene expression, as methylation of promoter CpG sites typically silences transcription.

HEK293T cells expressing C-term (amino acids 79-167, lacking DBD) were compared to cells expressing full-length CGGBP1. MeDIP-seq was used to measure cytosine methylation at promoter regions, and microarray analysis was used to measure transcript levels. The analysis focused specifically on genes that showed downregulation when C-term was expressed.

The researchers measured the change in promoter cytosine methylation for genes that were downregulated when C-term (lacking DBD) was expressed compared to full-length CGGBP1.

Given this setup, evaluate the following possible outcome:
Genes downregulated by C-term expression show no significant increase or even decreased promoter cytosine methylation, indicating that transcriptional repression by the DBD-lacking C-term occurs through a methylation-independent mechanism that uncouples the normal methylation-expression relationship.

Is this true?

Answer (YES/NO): NO